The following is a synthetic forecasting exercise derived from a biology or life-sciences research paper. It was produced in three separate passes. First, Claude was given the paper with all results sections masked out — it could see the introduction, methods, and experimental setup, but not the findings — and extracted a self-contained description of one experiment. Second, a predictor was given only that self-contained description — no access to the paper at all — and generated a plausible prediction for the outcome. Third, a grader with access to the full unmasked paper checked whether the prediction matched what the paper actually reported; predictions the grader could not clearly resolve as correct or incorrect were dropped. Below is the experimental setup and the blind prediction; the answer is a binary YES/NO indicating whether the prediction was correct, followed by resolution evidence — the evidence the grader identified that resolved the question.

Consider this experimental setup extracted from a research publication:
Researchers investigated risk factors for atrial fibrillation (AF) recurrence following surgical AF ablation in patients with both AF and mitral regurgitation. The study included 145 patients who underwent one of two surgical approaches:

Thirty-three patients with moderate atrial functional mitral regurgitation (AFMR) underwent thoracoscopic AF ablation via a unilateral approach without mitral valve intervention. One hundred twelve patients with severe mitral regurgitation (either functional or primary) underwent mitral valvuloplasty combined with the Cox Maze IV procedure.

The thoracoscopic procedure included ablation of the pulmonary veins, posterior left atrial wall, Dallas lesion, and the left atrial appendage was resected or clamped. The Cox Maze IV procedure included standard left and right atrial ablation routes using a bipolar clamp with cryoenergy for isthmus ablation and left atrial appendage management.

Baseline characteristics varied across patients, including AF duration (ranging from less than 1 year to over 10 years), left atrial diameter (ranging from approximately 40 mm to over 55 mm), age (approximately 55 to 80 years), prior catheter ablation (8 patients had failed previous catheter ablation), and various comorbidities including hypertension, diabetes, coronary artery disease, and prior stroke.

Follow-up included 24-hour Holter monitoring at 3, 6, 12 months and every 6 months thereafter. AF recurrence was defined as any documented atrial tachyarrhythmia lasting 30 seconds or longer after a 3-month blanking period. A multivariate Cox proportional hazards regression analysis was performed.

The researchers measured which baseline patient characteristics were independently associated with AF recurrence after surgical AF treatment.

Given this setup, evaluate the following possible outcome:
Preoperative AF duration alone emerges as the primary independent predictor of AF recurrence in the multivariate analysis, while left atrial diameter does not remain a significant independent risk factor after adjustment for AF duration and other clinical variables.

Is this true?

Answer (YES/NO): NO